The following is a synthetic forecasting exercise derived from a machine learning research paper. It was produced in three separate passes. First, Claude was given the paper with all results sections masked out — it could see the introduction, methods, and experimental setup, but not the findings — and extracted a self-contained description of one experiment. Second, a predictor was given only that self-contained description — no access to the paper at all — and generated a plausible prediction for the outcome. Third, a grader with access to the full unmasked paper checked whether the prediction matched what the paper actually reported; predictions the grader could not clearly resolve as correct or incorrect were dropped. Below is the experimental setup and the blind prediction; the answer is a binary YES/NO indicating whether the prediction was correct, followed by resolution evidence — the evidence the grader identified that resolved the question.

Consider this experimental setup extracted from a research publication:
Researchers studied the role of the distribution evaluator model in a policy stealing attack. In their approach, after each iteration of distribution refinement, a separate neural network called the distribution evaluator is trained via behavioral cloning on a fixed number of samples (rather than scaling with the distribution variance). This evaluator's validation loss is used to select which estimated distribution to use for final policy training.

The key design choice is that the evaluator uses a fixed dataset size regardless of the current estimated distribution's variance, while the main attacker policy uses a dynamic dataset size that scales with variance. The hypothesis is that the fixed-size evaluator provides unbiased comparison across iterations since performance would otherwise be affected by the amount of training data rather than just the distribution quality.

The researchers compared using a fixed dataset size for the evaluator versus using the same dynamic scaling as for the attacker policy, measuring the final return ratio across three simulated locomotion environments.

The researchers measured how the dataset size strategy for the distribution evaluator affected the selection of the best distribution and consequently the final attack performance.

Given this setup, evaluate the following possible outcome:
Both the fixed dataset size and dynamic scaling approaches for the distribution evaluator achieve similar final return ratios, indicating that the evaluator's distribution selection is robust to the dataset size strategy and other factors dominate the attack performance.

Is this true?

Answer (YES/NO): NO